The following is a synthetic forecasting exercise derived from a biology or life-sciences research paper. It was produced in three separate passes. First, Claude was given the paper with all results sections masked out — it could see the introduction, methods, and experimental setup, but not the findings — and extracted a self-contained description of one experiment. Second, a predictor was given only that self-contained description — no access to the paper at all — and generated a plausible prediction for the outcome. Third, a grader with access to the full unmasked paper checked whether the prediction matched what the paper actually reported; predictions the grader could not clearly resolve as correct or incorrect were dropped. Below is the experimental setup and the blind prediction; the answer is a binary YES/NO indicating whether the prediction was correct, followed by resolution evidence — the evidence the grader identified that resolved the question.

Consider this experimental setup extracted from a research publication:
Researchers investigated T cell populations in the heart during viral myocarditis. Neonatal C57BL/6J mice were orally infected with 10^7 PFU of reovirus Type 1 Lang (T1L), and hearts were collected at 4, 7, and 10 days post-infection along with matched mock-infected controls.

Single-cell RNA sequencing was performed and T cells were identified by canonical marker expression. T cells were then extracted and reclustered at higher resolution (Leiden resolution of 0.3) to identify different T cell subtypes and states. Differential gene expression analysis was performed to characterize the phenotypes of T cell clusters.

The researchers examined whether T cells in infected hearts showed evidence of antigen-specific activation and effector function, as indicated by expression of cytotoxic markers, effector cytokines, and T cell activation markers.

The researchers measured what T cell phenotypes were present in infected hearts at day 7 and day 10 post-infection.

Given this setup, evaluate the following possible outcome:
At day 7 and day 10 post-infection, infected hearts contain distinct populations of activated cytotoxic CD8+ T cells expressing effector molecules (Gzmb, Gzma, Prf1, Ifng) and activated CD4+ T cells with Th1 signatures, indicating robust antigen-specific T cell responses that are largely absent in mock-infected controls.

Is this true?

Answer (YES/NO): YES